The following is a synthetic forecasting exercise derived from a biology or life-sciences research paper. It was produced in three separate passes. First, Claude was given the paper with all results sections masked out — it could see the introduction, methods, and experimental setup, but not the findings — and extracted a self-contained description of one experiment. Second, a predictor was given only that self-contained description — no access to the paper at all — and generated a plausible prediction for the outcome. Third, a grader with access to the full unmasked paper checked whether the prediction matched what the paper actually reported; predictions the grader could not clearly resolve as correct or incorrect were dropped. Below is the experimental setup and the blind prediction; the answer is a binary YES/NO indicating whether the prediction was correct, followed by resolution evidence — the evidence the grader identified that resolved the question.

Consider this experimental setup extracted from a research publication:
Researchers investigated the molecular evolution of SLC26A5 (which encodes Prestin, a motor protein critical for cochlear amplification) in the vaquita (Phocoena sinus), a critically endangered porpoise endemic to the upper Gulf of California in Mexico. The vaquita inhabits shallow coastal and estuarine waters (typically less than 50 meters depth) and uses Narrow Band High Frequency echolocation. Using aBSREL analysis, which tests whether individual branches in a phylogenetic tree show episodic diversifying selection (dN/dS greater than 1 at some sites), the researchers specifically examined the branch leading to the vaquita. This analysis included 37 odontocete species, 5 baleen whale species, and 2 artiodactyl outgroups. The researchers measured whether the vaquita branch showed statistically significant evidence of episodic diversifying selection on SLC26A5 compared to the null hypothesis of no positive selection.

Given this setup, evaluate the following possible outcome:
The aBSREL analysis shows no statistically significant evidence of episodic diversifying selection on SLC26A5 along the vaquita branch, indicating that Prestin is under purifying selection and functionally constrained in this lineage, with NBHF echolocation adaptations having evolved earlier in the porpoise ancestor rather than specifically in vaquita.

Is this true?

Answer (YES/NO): NO